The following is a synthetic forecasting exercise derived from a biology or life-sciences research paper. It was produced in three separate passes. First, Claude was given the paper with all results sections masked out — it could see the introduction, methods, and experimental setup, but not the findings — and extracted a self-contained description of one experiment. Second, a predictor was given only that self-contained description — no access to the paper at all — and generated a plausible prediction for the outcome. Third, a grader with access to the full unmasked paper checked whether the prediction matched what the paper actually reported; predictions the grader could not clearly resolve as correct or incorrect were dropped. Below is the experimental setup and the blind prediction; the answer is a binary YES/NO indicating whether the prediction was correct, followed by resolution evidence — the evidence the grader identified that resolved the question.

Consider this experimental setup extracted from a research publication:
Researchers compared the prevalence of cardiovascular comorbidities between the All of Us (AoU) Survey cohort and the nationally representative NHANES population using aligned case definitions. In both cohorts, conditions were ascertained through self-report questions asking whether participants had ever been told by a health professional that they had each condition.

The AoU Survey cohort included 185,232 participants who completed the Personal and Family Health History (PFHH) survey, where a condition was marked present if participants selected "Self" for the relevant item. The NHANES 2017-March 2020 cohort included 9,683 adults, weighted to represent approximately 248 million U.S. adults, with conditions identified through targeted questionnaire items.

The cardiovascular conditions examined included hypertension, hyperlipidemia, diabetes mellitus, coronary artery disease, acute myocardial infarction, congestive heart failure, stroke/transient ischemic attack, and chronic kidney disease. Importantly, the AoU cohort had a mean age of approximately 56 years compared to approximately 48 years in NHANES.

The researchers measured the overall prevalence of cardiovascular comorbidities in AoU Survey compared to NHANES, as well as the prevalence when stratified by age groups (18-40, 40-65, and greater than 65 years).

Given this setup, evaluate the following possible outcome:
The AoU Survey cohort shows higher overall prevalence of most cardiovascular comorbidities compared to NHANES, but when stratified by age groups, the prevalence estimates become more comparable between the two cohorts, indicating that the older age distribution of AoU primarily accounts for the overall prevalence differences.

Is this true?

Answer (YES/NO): NO